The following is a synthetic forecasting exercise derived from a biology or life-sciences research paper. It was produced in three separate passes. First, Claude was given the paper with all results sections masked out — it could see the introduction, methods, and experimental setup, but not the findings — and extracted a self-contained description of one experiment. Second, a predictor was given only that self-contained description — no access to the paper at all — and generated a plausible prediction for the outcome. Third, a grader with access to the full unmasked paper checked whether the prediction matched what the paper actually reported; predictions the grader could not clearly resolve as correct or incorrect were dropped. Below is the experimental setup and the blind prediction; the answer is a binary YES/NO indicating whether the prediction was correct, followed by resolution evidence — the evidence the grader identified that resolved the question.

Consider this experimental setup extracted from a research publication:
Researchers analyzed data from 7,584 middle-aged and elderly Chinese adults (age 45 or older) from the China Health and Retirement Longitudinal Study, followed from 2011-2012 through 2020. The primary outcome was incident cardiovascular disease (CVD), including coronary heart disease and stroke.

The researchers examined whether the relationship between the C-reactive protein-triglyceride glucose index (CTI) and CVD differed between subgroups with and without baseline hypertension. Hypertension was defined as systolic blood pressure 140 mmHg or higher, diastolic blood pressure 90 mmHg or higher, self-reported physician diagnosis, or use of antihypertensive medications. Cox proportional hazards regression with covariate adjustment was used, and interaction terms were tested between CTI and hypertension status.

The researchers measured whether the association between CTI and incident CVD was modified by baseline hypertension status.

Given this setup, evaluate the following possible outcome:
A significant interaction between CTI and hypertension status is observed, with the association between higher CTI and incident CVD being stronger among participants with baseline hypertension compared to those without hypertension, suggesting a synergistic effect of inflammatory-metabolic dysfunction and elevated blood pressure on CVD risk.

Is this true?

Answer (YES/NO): NO